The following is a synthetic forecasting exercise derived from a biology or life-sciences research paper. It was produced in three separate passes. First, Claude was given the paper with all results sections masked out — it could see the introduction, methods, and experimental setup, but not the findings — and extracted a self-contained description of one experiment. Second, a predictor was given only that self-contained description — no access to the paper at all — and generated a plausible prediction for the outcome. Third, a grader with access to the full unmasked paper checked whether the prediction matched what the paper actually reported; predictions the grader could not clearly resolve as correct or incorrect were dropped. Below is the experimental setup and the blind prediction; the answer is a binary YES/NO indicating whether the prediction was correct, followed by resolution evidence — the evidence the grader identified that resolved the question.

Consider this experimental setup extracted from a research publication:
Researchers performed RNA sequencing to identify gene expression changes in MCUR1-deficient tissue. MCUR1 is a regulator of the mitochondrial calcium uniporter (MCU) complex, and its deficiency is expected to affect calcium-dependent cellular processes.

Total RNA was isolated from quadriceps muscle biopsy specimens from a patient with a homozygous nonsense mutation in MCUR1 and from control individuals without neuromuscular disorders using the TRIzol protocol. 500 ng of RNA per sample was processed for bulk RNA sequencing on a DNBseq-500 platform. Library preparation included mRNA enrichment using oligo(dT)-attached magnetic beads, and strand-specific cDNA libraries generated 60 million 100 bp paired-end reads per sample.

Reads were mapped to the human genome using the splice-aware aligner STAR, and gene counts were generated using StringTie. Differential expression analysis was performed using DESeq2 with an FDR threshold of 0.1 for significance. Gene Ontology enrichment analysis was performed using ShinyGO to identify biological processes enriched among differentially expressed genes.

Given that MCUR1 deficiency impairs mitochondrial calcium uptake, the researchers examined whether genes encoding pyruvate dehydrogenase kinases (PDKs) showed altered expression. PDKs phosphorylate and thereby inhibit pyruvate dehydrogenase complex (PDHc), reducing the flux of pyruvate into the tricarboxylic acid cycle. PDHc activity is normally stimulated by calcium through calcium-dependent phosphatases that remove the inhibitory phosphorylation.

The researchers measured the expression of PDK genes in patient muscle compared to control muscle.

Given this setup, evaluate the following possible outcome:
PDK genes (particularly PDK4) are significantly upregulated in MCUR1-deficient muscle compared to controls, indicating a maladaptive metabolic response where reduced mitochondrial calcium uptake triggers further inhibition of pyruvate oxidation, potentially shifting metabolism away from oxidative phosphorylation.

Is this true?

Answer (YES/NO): NO